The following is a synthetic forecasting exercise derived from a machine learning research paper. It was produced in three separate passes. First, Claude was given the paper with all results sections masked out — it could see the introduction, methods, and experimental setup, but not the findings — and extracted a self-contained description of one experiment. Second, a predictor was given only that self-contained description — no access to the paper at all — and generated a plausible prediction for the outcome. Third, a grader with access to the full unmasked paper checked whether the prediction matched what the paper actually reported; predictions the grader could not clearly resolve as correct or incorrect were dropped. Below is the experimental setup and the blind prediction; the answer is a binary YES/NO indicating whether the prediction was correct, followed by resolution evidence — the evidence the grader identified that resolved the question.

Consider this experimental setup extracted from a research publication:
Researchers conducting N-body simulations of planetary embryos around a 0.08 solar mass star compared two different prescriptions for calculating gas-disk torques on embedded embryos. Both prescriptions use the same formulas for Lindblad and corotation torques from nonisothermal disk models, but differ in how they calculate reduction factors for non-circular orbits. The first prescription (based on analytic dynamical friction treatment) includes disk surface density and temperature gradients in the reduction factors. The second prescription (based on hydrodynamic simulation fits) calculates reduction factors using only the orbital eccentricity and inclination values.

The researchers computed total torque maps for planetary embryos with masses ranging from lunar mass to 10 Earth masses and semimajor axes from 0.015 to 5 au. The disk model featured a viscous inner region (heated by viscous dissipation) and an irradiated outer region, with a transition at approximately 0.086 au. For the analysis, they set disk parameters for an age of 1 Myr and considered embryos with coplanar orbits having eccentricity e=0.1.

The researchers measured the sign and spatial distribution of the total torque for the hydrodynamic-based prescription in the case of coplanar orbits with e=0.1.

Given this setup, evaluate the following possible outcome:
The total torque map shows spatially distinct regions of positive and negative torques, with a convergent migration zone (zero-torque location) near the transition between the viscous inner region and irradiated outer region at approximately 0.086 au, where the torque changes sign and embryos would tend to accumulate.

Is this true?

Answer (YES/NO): NO